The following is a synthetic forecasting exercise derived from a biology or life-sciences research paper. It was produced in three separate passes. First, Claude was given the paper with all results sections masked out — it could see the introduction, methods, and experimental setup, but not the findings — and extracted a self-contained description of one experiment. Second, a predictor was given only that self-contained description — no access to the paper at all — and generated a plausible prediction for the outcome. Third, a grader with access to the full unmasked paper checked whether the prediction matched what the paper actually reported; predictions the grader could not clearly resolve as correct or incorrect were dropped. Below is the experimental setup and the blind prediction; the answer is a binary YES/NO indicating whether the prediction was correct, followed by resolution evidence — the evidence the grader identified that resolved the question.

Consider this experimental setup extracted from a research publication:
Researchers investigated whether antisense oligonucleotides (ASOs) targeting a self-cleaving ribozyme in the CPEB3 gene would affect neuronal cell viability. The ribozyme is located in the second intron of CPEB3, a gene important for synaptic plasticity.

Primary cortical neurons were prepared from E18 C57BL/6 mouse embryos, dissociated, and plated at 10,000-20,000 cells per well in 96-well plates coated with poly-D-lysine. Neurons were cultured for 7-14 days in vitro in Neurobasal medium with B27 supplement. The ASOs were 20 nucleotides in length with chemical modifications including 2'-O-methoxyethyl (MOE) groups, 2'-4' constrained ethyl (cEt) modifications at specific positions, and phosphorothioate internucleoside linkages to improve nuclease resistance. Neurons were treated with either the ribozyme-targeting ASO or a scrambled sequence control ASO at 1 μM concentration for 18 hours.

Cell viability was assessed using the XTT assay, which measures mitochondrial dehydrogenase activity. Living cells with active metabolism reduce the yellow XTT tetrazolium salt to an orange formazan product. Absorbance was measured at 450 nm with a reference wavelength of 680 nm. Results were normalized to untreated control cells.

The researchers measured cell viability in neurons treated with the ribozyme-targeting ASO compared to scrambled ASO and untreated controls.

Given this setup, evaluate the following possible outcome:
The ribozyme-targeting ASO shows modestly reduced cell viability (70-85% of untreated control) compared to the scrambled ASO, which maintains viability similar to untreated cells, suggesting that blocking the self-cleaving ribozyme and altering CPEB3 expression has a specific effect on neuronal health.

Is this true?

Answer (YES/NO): NO